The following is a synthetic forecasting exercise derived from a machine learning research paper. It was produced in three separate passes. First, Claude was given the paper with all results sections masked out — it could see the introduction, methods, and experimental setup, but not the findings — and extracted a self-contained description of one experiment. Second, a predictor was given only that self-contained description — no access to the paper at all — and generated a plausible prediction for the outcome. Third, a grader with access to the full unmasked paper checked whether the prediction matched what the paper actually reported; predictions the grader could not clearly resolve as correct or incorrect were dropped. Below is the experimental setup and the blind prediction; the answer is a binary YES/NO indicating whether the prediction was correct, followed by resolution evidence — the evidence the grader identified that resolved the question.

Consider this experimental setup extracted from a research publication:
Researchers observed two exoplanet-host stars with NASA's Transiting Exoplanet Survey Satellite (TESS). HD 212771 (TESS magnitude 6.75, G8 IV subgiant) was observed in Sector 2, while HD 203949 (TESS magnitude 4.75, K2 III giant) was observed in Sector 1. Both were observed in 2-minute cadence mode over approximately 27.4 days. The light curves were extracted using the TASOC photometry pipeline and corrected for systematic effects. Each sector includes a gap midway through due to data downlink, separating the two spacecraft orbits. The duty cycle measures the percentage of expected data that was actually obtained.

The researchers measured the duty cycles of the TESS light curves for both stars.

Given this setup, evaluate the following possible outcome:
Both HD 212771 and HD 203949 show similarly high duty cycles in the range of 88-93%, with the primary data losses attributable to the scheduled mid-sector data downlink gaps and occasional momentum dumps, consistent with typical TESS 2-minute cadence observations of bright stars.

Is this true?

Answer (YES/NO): NO